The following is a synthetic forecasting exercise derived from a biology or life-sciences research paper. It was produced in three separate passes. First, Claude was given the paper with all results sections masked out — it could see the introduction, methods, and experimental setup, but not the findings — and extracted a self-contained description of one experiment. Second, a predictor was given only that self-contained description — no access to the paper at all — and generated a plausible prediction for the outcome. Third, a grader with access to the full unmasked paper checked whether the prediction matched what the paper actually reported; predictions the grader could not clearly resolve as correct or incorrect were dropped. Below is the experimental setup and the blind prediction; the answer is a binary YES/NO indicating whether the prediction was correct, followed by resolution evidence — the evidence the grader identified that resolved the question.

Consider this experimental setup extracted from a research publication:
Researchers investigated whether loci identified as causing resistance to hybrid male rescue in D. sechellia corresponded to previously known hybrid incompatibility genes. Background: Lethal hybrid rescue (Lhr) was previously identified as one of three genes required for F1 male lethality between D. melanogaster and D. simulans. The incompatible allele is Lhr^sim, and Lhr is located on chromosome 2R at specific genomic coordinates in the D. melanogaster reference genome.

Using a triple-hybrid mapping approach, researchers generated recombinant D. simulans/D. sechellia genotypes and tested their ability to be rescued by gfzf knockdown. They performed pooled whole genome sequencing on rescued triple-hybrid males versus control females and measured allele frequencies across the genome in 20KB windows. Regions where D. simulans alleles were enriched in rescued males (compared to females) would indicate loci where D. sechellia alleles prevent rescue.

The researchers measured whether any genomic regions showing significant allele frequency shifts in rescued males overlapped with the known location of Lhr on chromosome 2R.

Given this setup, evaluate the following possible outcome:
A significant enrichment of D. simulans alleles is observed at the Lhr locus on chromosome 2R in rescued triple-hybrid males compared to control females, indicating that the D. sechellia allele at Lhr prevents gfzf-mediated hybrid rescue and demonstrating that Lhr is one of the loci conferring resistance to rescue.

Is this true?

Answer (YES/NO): YES